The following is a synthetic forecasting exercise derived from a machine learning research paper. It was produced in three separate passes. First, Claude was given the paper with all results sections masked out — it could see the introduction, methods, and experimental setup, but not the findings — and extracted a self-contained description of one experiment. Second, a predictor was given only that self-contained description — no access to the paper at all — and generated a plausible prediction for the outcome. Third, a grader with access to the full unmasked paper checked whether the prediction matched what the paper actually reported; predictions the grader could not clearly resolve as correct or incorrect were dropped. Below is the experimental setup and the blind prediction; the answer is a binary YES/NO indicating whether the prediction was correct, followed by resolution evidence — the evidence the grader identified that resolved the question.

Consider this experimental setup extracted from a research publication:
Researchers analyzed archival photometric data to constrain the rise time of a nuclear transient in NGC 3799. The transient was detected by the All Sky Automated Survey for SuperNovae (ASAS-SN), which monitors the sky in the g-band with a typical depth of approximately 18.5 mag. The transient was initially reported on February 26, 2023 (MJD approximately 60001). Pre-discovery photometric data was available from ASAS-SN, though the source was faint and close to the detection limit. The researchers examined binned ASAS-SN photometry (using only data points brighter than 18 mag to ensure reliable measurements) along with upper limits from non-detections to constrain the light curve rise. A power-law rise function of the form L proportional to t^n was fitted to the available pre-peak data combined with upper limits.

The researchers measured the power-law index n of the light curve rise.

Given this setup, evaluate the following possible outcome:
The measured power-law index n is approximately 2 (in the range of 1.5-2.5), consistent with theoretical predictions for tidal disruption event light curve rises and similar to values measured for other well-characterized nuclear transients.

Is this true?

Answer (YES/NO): NO